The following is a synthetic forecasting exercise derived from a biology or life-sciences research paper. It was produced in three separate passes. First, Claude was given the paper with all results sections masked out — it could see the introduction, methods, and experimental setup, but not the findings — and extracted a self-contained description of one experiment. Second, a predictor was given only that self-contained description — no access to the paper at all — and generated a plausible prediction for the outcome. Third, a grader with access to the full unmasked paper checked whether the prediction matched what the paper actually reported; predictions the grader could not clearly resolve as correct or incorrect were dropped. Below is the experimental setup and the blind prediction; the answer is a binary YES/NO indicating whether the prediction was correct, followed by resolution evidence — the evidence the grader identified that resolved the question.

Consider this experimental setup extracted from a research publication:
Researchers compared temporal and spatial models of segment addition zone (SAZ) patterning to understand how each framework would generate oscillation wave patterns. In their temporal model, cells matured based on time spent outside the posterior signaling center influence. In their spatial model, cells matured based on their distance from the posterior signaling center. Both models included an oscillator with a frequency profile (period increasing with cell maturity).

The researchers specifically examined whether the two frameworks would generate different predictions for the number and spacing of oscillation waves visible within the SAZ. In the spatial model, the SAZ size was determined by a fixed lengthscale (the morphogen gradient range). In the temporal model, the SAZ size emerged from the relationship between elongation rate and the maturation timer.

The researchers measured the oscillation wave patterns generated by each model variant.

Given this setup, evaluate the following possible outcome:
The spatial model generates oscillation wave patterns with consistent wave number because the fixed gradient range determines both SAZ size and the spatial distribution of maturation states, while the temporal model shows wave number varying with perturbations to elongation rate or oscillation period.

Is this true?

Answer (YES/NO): NO